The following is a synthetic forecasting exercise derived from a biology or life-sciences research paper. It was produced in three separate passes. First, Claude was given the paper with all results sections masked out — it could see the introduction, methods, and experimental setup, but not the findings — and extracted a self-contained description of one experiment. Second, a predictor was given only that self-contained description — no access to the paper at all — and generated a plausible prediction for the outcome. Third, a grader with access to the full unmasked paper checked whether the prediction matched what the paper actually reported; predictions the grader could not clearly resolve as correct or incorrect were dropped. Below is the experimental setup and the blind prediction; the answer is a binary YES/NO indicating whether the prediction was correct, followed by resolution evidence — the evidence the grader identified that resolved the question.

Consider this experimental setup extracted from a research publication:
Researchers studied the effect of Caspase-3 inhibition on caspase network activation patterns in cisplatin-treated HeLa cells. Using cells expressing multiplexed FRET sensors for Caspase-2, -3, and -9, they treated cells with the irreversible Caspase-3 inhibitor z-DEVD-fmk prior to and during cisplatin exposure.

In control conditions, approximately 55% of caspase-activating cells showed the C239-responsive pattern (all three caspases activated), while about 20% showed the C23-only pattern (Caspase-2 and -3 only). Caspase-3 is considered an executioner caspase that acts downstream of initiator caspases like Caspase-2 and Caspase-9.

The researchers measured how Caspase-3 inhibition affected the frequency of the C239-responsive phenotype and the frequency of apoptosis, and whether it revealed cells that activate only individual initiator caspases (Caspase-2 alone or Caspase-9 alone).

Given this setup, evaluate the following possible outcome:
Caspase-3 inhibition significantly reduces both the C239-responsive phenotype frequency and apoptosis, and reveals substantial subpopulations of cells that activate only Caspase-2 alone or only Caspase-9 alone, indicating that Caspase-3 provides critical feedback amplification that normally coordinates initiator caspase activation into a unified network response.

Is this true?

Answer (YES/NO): NO